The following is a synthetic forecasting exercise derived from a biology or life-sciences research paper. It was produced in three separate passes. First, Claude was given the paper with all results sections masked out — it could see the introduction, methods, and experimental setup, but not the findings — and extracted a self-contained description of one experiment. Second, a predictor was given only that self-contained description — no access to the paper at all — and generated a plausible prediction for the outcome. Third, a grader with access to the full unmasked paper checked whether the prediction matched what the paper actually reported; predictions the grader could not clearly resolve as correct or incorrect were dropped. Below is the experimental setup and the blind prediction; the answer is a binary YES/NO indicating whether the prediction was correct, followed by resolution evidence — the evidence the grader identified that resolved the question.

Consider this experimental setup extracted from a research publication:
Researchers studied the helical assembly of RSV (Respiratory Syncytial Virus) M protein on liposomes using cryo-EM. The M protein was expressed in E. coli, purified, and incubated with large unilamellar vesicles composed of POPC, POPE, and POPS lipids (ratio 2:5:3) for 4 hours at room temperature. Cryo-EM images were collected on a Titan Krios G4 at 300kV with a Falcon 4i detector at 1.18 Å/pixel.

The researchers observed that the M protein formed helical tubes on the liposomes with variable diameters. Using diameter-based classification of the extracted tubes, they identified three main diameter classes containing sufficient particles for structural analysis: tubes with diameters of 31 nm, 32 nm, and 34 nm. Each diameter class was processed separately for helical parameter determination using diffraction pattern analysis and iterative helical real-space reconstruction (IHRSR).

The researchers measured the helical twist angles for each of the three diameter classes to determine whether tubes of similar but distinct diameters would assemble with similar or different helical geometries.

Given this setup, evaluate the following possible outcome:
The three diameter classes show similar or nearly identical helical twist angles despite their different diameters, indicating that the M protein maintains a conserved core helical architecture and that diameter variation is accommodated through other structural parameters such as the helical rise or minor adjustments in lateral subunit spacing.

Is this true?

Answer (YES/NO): NO